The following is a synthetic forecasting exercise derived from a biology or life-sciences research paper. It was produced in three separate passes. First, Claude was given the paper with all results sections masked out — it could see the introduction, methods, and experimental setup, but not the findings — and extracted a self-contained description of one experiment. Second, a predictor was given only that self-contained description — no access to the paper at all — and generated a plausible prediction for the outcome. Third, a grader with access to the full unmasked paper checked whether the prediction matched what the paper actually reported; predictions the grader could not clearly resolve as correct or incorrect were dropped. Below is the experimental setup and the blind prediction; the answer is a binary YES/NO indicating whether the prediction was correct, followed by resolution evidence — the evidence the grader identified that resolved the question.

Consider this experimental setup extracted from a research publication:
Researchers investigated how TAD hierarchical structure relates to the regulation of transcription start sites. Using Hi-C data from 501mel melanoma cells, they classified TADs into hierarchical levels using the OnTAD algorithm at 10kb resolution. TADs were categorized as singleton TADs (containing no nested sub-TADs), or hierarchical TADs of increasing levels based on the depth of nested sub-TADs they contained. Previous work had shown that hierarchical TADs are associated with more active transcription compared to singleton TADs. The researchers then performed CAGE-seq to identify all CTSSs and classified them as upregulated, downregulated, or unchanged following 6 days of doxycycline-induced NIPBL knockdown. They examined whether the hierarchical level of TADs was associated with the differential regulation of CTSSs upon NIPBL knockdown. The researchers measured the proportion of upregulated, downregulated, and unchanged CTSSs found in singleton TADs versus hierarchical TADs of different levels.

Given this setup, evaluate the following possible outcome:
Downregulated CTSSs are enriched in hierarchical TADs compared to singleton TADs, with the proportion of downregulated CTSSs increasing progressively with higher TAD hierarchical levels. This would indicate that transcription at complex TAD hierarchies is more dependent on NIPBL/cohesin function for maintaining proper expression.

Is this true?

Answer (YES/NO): NO